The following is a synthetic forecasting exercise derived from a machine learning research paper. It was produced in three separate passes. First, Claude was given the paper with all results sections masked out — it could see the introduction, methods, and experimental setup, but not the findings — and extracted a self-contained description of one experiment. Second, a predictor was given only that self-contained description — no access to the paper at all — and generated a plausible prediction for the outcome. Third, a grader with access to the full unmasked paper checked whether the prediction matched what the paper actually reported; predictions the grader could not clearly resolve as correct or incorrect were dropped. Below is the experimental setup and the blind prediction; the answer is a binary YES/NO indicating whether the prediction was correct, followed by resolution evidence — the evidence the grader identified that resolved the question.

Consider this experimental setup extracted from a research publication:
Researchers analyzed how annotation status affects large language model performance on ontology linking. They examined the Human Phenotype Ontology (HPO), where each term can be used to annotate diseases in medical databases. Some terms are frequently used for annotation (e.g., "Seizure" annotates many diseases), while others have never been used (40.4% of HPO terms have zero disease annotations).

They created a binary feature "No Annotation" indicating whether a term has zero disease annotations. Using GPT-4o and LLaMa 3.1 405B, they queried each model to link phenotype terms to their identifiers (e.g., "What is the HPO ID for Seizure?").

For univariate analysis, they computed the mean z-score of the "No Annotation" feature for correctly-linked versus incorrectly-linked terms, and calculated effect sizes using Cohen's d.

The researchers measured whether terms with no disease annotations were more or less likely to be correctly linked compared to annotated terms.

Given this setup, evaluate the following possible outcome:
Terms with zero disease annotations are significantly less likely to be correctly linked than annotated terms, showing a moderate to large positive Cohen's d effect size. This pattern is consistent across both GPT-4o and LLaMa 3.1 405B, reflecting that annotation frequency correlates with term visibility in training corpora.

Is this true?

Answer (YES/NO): NO